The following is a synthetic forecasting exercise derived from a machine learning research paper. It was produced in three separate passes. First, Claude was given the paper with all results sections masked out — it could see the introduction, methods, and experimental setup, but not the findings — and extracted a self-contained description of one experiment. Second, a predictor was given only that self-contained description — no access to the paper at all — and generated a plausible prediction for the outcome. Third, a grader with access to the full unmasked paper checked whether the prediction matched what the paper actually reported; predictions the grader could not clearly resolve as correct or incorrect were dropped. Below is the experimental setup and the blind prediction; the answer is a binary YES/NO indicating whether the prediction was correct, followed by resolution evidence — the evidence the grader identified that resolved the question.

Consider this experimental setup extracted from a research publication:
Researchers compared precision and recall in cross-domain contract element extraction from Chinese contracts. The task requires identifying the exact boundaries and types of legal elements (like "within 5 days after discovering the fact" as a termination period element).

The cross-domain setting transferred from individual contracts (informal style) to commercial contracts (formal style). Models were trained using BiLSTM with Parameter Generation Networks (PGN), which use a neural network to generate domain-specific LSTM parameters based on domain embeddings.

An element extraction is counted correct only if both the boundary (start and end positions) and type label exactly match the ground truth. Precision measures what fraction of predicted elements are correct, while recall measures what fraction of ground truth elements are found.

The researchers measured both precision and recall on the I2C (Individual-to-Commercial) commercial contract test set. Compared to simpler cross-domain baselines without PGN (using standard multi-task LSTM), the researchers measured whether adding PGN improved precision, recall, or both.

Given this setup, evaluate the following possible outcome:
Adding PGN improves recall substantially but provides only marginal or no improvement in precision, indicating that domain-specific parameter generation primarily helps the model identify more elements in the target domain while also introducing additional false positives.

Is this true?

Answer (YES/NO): NO